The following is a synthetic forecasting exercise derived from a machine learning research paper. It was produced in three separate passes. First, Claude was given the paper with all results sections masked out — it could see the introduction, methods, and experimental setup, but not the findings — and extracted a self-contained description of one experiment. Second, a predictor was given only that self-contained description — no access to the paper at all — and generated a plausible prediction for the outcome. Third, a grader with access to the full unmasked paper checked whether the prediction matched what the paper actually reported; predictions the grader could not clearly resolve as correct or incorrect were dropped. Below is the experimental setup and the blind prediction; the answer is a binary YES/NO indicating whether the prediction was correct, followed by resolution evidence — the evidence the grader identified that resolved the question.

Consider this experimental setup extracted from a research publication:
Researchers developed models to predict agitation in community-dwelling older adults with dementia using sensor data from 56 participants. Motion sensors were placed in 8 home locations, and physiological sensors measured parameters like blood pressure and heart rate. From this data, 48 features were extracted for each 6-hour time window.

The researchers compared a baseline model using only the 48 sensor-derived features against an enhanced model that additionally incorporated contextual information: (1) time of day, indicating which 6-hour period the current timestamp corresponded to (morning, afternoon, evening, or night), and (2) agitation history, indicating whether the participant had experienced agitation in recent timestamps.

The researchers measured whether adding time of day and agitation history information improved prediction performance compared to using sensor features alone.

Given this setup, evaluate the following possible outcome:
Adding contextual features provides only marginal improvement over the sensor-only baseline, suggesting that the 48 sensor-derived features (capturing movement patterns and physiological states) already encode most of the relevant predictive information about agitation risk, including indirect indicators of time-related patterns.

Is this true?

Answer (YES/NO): NO